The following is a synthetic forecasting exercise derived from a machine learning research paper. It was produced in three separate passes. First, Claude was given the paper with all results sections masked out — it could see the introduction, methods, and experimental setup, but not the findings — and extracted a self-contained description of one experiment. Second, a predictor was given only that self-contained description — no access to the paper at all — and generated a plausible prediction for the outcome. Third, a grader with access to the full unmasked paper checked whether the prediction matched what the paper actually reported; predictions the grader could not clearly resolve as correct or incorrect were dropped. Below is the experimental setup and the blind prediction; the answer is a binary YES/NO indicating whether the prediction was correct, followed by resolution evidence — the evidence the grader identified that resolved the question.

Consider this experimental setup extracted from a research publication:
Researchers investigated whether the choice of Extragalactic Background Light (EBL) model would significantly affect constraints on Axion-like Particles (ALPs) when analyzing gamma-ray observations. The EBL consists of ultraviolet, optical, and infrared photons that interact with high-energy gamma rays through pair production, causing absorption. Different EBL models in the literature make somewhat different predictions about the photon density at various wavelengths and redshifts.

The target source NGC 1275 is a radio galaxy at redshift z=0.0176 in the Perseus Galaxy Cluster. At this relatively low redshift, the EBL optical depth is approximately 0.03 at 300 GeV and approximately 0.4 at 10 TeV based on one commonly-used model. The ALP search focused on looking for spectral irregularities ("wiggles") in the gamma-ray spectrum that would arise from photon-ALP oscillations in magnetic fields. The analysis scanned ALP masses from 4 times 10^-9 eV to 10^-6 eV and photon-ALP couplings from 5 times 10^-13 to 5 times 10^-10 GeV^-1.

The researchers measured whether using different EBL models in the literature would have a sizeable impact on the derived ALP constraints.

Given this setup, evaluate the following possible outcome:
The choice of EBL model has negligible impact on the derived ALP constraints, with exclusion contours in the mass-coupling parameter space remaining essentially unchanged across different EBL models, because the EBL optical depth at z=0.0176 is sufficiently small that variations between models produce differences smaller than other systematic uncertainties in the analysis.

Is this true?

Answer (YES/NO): YES